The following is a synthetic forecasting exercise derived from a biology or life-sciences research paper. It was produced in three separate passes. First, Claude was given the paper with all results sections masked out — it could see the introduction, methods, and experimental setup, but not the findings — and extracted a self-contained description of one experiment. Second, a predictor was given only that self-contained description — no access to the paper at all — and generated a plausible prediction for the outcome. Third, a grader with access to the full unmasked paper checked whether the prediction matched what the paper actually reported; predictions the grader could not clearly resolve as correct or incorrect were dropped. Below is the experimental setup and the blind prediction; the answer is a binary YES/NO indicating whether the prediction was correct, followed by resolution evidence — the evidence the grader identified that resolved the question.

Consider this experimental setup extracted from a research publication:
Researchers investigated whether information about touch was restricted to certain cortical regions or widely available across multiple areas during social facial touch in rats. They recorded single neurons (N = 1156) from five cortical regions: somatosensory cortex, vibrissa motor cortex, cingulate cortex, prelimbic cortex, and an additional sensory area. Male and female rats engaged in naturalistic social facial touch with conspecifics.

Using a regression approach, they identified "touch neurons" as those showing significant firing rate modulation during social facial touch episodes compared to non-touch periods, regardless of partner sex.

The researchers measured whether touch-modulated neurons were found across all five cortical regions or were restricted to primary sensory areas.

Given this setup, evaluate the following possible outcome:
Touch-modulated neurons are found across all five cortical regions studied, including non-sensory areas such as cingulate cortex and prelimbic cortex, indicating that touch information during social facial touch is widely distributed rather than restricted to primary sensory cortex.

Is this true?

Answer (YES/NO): YES